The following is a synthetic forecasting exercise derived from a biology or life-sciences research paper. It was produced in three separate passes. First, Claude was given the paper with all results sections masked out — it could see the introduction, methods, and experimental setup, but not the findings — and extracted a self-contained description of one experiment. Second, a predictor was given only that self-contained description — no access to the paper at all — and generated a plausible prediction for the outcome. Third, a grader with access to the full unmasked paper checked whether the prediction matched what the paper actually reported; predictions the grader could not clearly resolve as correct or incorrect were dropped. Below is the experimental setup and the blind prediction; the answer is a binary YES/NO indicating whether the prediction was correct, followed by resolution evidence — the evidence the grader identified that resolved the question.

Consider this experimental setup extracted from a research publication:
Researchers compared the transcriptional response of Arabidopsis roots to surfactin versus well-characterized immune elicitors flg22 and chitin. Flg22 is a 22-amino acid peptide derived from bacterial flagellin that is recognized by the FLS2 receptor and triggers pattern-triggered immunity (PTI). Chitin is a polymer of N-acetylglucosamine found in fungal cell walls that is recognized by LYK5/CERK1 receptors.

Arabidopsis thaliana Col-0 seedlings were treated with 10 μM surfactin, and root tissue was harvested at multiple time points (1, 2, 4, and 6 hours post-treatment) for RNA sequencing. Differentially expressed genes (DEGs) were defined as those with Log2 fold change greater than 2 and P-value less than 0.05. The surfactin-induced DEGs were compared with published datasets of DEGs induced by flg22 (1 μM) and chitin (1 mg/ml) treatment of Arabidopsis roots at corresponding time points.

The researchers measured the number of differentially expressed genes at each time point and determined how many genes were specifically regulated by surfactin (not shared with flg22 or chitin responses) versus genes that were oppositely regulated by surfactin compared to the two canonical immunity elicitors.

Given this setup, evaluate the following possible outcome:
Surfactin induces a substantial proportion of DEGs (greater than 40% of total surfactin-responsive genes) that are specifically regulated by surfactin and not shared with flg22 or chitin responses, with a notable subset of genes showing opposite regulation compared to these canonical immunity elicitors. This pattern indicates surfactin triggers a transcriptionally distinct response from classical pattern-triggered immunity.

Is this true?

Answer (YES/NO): YES